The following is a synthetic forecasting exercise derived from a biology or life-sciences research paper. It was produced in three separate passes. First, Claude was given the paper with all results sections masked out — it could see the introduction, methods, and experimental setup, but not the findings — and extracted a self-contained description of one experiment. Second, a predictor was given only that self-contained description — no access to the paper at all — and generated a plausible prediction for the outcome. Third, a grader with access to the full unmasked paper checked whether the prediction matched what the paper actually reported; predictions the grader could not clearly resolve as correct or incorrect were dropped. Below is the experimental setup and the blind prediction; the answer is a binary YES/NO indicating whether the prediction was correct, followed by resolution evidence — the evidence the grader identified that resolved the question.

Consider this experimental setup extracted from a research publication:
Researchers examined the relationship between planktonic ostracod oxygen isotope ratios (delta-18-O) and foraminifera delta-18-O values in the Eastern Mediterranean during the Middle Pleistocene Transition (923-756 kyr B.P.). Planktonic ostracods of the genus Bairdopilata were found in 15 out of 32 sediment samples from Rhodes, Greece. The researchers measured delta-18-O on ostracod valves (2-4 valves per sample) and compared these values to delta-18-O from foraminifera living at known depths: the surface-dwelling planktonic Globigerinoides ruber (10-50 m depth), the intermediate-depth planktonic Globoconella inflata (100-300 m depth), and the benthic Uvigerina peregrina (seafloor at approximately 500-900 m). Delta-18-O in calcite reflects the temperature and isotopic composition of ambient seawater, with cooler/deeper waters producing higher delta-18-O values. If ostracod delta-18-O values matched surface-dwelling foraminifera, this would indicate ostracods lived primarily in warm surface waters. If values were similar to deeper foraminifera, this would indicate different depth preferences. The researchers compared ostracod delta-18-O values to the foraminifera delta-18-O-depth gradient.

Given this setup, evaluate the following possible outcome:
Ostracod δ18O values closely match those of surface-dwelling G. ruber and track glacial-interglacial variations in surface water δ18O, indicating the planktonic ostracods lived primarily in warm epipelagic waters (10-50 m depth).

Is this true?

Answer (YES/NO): NO